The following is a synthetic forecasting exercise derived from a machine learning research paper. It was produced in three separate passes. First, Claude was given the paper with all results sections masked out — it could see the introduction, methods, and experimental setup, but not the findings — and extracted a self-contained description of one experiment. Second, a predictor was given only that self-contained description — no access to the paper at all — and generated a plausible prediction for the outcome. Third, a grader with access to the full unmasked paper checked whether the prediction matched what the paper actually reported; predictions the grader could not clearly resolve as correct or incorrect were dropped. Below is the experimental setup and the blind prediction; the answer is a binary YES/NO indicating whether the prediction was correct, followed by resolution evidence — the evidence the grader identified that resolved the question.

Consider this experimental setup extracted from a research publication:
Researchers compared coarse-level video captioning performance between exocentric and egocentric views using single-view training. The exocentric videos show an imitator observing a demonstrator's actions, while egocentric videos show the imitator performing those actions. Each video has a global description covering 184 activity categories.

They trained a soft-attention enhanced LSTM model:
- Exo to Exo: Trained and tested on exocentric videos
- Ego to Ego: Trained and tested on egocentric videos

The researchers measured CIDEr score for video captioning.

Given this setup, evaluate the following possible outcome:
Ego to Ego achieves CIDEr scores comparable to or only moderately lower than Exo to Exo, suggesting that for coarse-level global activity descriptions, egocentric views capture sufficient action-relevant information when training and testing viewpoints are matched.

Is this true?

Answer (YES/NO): NO